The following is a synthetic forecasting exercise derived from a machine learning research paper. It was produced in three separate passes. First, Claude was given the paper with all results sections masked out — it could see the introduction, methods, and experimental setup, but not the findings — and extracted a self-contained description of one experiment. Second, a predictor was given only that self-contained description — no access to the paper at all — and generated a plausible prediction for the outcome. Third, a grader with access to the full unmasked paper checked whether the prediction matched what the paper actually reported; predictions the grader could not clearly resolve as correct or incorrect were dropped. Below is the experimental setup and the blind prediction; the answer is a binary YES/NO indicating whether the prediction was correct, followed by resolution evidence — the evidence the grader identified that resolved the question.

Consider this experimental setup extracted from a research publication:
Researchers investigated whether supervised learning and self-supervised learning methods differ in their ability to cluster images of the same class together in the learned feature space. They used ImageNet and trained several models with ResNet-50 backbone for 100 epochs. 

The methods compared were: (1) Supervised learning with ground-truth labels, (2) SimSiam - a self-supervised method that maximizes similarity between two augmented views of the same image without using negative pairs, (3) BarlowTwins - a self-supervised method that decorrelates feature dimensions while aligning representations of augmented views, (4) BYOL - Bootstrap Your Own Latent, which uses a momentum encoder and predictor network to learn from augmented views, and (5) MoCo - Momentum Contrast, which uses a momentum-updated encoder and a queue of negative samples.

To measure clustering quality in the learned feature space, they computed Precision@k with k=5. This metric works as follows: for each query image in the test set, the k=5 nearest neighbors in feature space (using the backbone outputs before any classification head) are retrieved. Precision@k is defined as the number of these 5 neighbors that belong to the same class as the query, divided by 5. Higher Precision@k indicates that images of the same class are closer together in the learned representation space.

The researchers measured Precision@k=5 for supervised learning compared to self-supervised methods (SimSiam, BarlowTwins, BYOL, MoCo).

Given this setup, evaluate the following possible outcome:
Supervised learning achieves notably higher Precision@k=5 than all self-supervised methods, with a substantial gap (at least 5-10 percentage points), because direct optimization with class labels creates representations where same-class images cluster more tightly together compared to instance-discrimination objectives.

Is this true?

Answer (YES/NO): YES